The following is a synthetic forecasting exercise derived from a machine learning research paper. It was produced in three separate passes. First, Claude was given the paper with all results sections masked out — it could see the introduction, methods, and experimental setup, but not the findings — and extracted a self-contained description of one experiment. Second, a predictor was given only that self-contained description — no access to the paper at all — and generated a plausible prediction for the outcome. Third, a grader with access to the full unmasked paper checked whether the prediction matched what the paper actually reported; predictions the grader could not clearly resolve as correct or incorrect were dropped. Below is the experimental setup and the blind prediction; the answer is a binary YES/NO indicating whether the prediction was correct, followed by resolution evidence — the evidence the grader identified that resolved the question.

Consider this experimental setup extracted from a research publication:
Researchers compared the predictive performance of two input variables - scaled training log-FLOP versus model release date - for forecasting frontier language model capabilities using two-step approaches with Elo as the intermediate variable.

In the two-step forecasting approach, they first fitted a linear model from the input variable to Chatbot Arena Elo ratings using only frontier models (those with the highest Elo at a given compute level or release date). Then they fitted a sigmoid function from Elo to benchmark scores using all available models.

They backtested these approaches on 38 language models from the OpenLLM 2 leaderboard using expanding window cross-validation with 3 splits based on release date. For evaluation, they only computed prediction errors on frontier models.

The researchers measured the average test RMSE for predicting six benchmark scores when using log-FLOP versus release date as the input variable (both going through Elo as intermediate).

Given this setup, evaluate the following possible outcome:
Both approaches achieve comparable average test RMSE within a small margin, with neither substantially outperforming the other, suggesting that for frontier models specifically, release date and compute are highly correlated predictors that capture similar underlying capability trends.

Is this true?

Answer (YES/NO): NO